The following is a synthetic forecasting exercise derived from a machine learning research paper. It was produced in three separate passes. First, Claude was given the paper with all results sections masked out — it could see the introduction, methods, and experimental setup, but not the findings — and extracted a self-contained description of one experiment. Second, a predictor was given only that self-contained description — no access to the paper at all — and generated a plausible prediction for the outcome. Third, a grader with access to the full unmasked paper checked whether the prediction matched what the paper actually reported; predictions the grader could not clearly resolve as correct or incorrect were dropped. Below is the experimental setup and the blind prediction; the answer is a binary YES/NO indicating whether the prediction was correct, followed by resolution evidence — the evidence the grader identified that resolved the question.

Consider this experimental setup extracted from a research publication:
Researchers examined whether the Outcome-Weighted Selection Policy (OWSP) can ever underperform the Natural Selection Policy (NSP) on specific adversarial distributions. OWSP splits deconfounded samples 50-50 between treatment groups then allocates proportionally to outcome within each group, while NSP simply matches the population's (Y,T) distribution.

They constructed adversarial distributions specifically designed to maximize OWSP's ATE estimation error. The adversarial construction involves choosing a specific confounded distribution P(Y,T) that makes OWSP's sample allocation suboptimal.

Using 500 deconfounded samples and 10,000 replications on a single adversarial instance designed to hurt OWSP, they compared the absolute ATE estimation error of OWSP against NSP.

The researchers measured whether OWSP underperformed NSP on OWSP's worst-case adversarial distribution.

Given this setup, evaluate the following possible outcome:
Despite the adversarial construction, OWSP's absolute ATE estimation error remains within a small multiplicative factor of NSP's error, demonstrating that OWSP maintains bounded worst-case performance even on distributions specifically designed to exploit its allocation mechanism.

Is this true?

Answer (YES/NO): YES